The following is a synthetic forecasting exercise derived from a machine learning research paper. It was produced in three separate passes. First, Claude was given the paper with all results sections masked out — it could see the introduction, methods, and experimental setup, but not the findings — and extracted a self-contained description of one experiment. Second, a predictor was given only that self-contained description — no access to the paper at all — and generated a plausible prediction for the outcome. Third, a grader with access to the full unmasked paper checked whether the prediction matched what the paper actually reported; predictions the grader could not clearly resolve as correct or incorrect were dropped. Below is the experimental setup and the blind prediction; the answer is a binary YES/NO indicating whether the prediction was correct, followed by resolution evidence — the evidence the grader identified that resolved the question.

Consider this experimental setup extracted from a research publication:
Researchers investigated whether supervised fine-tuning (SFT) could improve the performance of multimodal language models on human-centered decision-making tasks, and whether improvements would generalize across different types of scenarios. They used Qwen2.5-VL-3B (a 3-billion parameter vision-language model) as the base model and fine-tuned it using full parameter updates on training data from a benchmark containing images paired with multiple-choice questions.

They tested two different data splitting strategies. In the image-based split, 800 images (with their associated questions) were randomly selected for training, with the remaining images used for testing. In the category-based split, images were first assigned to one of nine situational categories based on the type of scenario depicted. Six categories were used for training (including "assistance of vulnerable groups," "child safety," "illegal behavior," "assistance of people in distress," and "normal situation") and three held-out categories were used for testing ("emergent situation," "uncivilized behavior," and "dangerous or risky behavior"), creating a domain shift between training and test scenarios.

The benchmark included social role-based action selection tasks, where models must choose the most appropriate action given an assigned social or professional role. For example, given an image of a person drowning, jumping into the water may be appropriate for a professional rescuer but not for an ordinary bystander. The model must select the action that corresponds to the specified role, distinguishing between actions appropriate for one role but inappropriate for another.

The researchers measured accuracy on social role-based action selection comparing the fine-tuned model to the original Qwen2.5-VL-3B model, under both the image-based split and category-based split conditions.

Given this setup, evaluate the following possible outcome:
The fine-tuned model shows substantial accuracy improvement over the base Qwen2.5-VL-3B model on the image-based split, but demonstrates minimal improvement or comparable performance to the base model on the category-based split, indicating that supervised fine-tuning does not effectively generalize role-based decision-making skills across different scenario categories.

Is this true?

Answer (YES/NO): NO